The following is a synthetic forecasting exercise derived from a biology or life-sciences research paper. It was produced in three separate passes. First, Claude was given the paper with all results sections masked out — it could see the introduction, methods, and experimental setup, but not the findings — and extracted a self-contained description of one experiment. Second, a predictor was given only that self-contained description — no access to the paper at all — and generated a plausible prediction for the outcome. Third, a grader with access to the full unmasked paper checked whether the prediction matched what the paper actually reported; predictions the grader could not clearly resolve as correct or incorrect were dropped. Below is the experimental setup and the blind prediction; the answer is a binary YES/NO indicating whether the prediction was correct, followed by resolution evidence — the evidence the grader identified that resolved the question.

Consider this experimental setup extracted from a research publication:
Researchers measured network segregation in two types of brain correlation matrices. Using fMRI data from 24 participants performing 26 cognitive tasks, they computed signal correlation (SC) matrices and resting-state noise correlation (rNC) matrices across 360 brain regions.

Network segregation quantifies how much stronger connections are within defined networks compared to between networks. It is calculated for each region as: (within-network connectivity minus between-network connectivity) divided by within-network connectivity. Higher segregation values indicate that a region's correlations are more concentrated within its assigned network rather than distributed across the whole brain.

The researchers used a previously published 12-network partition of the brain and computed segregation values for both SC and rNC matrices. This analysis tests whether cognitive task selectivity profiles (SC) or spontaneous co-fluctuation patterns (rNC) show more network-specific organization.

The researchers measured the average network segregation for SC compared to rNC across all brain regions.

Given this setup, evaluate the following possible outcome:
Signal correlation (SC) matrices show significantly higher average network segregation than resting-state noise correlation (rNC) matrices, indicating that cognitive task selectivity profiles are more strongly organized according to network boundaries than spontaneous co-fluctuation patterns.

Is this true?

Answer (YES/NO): YES